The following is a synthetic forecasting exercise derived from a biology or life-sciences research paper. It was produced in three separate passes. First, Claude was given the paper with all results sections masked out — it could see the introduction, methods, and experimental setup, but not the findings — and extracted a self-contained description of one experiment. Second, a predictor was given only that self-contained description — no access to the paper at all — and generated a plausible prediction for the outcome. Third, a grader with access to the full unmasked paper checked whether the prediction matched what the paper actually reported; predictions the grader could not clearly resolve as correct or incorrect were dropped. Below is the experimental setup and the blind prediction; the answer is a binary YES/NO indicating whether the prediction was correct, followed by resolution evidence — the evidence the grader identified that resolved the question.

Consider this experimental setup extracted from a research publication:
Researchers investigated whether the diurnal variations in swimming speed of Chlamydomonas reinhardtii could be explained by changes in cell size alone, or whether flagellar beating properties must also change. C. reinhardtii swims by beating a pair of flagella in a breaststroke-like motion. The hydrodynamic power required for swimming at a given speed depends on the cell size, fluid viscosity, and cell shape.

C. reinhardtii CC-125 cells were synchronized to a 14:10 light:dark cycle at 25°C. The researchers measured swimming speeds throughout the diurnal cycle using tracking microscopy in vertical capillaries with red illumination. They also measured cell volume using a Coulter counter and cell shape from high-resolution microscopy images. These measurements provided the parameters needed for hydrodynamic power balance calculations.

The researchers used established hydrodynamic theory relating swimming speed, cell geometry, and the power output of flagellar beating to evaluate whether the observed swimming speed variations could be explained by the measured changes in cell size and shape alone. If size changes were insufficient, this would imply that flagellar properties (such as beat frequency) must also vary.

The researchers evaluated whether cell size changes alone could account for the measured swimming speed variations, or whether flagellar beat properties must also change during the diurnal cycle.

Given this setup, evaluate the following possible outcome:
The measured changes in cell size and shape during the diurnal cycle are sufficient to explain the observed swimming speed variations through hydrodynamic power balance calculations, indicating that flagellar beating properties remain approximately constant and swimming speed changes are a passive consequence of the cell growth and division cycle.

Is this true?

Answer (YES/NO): NO